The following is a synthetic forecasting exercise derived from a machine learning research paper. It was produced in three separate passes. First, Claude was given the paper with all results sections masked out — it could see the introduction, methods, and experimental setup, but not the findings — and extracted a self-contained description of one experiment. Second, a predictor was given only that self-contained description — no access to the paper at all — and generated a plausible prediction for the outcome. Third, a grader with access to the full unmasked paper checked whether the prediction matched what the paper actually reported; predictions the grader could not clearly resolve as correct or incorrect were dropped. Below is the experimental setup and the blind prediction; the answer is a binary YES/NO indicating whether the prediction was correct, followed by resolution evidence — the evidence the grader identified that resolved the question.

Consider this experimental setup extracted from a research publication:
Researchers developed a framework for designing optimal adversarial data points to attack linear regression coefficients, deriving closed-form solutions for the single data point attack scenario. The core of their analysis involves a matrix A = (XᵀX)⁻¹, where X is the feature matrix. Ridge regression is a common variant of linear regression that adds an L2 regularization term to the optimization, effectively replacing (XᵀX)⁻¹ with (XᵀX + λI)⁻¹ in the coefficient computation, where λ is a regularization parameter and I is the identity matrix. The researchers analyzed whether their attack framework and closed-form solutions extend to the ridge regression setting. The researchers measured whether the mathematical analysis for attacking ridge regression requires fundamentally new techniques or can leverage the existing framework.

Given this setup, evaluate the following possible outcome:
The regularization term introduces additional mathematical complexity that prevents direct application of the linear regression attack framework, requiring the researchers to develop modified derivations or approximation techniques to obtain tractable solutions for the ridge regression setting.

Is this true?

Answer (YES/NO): NO